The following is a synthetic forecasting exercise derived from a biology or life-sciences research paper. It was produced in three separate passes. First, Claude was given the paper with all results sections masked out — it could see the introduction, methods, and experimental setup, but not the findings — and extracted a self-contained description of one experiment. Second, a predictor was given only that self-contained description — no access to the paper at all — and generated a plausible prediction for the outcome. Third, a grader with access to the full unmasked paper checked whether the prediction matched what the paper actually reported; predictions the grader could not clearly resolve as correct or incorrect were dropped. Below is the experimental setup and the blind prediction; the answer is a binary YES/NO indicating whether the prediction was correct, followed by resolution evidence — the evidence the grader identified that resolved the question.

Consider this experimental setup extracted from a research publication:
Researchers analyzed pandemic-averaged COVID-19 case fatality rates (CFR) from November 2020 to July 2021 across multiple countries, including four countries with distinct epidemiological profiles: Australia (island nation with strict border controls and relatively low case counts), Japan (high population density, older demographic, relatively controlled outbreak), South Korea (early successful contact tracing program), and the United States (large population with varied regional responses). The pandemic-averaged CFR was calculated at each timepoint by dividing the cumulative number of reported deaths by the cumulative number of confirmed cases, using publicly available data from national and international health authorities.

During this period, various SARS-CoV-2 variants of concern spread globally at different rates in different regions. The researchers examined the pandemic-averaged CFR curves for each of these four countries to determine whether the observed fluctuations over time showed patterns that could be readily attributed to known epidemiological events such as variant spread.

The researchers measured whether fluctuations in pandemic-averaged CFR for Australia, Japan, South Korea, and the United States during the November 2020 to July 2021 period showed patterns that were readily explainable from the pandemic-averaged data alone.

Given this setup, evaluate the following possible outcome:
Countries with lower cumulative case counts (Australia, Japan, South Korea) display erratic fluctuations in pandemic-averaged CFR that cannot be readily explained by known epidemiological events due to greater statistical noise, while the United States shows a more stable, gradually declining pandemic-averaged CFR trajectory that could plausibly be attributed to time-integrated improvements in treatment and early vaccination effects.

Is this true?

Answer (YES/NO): NO